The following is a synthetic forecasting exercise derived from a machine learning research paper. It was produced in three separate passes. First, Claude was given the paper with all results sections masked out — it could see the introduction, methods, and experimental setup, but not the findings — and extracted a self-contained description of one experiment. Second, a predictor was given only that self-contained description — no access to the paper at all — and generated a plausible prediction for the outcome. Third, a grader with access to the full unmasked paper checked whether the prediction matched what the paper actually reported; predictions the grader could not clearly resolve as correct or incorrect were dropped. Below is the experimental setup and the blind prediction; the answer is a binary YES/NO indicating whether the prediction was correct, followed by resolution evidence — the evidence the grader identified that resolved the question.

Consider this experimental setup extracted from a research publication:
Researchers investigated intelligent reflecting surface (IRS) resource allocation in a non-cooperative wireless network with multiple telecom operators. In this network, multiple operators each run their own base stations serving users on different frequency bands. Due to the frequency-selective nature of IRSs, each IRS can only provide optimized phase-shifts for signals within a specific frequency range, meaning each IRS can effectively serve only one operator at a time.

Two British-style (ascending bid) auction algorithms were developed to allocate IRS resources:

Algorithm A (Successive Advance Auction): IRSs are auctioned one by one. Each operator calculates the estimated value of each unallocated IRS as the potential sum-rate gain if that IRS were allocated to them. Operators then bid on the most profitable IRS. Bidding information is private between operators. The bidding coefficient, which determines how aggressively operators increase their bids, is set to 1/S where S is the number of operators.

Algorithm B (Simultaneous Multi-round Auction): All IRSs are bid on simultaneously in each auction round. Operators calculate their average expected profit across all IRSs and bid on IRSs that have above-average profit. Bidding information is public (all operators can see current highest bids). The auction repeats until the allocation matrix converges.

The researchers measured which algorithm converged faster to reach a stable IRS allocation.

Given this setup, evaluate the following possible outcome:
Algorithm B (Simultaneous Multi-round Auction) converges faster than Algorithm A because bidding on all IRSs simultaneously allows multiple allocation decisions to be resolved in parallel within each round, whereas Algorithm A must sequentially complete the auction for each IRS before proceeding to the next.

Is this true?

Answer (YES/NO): YES